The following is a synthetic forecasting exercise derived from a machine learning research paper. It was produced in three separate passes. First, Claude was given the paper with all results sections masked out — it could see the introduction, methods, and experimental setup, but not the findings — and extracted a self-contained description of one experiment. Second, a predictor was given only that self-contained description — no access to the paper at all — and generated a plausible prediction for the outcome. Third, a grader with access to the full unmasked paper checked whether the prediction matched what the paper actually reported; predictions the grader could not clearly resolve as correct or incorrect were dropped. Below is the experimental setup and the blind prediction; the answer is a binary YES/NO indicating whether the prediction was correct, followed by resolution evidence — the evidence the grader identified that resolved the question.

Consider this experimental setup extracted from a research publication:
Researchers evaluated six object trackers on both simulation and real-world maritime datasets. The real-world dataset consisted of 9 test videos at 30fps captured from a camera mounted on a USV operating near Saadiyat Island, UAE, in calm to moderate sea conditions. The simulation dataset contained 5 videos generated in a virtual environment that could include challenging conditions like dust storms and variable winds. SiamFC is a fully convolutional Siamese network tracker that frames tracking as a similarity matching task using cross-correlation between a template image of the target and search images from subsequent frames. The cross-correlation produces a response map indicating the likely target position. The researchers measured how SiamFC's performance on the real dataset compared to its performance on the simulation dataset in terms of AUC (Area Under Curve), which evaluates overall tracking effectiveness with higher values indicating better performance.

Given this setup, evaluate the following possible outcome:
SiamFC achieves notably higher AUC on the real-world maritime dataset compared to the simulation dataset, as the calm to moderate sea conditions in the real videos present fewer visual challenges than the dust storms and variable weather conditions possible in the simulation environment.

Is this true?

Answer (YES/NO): NO